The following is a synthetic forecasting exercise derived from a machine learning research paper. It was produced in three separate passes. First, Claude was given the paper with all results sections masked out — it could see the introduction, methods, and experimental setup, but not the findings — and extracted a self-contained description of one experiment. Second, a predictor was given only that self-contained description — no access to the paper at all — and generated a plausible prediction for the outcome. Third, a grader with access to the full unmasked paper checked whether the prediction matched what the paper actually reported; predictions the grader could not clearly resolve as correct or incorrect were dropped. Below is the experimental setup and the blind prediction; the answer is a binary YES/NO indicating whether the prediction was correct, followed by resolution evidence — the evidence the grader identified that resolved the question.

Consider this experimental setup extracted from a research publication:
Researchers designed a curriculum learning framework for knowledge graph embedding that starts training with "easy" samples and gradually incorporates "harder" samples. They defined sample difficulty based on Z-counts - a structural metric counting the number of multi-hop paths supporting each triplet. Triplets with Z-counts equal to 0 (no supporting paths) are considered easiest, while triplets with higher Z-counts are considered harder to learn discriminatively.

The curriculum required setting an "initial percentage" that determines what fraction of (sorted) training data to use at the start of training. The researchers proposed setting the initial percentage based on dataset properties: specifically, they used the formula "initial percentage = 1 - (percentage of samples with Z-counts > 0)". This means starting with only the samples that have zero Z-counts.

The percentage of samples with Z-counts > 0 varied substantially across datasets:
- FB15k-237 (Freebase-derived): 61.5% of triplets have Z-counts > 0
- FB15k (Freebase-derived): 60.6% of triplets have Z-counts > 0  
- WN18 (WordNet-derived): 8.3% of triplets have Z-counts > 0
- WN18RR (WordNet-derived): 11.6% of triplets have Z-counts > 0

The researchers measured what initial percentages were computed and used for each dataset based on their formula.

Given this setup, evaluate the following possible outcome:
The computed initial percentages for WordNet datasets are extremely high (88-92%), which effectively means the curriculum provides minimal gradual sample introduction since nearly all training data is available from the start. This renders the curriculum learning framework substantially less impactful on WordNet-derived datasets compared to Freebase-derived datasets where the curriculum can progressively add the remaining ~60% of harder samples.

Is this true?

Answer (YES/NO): NO